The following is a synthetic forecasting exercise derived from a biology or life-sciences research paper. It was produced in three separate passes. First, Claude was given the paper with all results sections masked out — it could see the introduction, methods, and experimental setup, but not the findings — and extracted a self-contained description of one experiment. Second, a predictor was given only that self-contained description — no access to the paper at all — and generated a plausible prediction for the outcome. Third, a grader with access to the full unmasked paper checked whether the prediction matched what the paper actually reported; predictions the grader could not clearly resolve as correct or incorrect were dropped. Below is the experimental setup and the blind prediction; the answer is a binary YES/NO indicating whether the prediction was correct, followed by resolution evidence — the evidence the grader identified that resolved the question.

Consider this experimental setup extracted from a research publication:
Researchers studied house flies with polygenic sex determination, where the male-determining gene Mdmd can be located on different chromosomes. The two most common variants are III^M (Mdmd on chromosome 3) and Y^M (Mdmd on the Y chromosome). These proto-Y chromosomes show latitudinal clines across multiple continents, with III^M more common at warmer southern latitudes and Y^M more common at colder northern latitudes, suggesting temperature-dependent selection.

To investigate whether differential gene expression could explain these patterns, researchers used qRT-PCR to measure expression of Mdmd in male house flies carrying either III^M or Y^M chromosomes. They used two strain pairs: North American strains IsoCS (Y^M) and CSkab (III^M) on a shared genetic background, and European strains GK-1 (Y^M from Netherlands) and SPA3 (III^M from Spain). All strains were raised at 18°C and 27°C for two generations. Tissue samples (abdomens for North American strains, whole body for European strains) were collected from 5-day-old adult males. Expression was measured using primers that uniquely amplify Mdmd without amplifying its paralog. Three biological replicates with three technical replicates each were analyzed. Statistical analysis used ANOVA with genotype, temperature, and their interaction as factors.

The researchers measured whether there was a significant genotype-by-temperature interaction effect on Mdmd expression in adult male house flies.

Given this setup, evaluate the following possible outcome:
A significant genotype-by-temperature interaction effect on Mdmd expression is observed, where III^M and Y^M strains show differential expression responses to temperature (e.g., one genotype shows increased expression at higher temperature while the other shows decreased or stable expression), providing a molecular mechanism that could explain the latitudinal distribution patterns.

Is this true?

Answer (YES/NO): NO